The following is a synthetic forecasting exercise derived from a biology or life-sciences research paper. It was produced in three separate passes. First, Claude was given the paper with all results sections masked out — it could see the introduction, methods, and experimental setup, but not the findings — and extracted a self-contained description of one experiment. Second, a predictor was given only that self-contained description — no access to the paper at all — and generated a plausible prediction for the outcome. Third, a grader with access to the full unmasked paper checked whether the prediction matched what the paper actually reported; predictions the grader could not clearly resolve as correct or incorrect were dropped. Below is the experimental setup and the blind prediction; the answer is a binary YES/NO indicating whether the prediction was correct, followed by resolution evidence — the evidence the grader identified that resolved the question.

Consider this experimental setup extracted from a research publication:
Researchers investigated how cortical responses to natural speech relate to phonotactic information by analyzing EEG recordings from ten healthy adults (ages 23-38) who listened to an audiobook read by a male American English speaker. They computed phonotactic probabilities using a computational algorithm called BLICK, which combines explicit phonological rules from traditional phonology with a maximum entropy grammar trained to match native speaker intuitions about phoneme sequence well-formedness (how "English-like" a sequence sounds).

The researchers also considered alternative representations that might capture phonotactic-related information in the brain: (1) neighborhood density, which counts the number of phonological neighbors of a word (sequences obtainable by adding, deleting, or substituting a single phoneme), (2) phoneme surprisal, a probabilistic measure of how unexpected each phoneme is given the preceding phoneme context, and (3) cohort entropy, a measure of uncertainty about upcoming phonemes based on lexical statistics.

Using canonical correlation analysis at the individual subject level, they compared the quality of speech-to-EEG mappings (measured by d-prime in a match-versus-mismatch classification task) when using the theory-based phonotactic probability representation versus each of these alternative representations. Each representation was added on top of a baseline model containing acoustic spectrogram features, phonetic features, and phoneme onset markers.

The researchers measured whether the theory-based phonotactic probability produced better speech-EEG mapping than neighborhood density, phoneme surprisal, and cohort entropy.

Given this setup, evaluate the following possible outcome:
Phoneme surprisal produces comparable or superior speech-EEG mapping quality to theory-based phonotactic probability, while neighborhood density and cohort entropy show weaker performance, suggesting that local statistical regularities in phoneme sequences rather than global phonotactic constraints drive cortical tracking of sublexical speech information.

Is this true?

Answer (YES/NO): NO